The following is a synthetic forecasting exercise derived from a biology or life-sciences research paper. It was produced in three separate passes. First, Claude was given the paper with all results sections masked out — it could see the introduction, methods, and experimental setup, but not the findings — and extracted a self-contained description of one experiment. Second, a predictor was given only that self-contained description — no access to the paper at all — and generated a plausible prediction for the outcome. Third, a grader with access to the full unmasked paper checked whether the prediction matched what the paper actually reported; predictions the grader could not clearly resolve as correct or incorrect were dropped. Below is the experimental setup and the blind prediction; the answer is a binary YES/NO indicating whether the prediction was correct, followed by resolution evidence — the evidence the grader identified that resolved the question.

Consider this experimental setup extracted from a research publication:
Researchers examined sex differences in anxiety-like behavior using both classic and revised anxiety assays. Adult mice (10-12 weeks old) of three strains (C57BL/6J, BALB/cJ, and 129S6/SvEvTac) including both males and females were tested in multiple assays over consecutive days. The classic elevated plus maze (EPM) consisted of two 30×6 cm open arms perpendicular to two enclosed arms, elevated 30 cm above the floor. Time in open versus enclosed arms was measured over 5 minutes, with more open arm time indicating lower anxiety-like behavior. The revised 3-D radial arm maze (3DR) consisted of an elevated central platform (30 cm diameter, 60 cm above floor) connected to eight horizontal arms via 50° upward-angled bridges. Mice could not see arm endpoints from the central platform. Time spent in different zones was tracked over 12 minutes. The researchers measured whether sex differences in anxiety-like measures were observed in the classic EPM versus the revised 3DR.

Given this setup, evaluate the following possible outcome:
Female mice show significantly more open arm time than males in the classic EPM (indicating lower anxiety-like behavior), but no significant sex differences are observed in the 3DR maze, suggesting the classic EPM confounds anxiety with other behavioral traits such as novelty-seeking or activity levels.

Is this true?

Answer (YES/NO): NO